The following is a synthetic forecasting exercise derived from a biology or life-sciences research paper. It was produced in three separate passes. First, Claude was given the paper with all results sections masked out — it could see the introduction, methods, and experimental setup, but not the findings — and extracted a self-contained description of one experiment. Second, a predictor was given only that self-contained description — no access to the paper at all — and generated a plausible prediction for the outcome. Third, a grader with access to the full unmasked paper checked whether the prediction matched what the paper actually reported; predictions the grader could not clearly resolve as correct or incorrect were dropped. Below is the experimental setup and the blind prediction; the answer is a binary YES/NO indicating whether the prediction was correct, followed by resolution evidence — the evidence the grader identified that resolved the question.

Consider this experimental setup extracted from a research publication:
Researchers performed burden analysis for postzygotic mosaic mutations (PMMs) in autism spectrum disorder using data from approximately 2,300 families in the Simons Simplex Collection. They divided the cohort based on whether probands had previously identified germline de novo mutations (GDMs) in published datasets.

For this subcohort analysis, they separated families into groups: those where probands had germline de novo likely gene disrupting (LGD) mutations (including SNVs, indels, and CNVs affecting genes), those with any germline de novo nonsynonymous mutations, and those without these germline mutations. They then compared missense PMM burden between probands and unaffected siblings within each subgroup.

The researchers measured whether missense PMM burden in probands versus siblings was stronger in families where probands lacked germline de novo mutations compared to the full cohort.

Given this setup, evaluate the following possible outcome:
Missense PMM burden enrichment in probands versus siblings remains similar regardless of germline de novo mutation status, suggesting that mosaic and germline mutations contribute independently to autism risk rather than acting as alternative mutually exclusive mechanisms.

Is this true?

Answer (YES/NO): NO